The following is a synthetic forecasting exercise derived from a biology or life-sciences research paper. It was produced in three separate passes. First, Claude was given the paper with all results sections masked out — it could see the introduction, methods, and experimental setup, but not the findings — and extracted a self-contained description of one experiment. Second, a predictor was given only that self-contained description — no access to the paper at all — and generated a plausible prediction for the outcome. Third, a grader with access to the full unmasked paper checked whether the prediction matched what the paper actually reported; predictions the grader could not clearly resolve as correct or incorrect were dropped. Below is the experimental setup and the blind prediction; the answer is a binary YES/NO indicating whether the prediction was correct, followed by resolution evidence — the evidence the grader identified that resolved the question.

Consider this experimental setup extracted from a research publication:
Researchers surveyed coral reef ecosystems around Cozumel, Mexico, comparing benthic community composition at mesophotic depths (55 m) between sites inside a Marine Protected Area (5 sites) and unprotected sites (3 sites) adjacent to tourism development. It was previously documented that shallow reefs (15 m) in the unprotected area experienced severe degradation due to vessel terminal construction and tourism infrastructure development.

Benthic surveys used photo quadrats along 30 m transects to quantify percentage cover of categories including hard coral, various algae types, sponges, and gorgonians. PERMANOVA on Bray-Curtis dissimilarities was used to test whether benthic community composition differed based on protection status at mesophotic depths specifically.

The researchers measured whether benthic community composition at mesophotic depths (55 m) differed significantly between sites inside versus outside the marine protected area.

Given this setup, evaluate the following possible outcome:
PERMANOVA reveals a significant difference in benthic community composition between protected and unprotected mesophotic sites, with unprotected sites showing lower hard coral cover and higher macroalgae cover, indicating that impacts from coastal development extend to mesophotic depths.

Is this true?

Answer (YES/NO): NO